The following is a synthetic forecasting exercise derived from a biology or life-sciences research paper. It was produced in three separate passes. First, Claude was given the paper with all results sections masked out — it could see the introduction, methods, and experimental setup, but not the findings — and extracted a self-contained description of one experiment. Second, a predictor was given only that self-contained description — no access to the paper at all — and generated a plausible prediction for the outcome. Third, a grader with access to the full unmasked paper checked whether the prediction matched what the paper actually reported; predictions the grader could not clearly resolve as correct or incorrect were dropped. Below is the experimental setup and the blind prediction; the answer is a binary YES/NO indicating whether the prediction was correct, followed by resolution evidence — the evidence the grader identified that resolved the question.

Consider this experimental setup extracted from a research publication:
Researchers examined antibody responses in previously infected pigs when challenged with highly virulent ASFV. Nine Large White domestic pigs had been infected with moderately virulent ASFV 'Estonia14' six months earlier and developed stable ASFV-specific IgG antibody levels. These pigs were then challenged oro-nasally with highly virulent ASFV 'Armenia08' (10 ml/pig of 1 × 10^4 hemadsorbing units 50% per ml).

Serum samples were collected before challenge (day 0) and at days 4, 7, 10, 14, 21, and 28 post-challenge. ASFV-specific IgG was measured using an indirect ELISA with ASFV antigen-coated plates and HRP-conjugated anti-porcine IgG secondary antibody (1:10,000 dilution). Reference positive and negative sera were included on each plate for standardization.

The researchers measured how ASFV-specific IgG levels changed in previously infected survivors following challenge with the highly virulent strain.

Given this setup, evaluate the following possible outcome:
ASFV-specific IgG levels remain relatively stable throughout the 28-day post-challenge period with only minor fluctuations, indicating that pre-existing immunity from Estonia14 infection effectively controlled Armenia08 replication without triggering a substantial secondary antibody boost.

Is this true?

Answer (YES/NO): NO